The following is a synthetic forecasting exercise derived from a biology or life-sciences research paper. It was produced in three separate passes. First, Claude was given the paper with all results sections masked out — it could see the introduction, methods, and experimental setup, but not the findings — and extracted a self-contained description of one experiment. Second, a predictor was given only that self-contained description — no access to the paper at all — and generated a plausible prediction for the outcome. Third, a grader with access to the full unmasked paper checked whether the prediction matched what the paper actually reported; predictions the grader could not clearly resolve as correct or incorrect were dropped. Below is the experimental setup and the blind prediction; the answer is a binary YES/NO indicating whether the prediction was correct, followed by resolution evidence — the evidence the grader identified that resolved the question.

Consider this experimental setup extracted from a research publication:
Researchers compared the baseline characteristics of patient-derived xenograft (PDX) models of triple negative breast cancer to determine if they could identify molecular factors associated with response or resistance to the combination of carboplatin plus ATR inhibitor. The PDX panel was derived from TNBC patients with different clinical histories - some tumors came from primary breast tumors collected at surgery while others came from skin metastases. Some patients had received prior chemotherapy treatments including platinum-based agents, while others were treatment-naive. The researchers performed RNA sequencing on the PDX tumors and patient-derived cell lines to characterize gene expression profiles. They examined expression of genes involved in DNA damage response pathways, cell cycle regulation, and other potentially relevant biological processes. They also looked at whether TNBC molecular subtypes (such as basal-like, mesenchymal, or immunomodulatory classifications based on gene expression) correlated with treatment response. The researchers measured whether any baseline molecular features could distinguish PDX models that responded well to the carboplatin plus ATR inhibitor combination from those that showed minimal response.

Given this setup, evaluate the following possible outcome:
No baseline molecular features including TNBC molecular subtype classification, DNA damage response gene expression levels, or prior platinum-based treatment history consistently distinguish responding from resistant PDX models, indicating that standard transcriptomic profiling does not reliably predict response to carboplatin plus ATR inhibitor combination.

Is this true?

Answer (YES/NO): NO